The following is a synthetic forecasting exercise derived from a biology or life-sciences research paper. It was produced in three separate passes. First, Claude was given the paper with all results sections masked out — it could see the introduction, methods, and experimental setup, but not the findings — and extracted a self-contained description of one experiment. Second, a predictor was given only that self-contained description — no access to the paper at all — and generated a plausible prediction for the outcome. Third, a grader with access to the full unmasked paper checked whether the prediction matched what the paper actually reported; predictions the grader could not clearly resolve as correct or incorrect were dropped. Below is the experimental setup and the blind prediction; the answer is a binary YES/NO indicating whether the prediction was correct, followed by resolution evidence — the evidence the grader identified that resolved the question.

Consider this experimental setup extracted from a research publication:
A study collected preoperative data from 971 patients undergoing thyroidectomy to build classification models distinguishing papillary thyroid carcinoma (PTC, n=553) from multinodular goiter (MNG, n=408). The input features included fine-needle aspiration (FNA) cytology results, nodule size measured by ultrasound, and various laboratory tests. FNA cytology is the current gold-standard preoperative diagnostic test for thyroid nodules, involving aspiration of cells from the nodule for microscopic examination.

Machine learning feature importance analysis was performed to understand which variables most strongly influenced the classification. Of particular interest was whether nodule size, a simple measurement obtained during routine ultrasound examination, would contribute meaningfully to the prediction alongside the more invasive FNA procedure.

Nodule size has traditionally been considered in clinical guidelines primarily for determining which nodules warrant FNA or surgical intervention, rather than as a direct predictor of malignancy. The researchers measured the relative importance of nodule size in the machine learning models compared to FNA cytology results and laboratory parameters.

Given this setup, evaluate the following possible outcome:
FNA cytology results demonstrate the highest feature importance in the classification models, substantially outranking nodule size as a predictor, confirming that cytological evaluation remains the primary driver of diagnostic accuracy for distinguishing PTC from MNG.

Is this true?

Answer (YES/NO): YES